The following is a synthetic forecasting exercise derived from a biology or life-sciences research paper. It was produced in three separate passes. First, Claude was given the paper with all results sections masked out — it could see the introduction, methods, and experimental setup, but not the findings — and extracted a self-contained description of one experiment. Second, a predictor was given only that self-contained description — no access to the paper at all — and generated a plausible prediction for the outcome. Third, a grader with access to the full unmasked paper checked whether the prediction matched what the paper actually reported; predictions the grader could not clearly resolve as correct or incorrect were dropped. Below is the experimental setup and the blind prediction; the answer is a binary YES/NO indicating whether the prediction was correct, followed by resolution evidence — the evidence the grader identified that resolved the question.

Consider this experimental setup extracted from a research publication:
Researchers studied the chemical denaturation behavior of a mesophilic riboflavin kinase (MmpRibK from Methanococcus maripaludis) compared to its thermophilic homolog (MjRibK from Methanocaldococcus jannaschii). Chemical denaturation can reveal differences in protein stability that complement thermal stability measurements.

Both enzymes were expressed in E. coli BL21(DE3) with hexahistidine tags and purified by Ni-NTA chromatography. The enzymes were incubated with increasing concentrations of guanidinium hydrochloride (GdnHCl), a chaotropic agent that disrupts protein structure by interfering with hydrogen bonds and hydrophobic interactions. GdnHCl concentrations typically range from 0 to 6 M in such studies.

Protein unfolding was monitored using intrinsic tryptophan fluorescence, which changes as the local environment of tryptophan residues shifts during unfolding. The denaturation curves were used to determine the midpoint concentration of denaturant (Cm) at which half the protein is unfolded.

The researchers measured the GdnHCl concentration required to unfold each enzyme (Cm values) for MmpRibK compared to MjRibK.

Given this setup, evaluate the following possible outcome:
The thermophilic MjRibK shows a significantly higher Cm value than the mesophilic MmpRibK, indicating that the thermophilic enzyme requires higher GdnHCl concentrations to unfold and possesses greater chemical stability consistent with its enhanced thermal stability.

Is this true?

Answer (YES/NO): YES